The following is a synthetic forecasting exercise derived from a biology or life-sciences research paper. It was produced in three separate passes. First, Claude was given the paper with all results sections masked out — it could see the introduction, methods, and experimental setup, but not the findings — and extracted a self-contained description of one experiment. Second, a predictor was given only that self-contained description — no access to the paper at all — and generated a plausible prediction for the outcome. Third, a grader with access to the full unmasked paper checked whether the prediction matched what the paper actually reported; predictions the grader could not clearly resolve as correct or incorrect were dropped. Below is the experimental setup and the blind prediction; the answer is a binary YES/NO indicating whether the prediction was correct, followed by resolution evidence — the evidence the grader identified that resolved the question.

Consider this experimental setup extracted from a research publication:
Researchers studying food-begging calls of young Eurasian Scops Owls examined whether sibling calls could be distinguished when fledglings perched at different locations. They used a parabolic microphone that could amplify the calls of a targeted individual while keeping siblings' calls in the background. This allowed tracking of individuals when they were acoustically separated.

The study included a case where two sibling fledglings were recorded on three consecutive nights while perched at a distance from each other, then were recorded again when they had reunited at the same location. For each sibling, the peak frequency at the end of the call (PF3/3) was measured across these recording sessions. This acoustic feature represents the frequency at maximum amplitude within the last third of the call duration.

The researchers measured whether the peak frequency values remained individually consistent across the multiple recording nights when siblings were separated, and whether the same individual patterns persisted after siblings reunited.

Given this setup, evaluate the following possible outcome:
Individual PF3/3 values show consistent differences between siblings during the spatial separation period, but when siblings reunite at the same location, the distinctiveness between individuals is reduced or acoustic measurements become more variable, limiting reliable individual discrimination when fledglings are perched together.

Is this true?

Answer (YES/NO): NO